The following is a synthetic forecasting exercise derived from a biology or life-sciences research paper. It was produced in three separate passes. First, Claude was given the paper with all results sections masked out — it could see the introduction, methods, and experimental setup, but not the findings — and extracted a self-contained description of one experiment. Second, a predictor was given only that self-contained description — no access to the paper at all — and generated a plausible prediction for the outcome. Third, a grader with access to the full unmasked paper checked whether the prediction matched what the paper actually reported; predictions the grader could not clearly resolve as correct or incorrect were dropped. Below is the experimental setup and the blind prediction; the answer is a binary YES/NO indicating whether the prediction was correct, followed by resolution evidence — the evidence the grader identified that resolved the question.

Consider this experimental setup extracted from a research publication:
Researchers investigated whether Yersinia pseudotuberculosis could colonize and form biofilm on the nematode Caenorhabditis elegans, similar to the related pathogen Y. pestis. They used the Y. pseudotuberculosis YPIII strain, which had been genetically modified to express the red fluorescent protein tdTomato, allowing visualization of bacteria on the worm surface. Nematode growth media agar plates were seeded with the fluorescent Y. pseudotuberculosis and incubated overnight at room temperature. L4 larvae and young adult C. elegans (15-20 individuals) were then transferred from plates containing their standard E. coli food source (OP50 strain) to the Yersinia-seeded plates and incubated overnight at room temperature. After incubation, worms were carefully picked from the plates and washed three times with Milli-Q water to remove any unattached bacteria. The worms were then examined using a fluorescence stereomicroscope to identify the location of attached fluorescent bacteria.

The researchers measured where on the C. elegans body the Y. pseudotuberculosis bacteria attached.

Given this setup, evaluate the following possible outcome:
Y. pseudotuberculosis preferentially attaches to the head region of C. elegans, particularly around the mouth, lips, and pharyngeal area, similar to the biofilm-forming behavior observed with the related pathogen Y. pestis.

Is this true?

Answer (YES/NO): YES